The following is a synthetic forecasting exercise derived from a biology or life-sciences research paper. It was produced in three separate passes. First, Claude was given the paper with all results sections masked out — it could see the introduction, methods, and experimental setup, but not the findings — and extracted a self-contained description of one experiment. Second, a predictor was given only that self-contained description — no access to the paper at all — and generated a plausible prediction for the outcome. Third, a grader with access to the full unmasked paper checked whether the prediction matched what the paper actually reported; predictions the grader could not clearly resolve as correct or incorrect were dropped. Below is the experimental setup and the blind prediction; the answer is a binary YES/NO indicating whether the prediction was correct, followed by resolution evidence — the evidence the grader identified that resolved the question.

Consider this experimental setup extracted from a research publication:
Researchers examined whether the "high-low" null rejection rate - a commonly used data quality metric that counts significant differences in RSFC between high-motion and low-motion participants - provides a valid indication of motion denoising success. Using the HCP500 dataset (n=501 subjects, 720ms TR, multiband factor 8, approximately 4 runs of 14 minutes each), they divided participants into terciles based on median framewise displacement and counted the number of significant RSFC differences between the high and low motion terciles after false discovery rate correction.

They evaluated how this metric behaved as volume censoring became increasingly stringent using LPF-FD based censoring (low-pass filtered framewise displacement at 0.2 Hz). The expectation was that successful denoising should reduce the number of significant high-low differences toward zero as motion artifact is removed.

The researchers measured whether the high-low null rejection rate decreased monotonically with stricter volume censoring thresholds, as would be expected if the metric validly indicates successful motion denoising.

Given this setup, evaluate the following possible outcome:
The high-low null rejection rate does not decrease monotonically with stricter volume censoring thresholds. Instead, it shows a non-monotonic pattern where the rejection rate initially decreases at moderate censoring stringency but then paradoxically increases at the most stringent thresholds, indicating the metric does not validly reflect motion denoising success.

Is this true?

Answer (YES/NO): NO